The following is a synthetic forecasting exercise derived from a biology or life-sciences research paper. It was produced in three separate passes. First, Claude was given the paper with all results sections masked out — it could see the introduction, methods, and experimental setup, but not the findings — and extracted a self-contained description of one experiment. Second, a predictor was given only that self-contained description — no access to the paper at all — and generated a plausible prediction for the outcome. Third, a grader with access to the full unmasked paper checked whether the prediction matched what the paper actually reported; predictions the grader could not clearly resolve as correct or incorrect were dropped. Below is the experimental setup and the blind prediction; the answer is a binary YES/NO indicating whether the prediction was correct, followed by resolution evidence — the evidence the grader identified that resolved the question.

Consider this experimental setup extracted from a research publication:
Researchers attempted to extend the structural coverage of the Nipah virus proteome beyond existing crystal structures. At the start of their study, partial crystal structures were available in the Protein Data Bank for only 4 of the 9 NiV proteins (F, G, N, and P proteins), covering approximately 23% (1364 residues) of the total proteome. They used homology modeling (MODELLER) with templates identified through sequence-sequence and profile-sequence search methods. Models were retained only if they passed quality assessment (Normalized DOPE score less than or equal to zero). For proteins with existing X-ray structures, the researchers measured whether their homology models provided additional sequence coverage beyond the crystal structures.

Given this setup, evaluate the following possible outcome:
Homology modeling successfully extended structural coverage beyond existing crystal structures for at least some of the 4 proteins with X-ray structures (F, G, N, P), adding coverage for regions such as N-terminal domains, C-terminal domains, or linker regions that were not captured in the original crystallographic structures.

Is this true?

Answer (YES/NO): YES